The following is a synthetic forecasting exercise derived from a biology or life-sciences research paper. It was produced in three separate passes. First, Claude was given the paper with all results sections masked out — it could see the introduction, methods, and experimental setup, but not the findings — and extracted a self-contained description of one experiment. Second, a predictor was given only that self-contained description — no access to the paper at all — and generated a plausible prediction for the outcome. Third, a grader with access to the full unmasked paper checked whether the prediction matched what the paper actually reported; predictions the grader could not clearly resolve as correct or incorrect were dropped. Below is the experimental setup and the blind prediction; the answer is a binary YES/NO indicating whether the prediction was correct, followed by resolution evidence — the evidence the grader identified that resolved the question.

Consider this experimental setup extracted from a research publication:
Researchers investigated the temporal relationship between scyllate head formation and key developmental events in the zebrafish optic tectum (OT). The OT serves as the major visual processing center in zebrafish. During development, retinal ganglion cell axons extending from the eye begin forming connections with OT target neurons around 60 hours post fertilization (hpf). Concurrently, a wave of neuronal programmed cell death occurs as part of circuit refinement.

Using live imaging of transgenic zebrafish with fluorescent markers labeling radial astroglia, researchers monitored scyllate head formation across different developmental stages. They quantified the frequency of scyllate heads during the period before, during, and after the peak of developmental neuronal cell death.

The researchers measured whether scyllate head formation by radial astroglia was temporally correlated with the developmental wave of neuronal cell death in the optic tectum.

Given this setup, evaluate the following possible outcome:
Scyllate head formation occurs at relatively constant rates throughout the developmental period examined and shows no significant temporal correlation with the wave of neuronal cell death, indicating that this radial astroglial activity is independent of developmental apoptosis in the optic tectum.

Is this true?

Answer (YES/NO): NO